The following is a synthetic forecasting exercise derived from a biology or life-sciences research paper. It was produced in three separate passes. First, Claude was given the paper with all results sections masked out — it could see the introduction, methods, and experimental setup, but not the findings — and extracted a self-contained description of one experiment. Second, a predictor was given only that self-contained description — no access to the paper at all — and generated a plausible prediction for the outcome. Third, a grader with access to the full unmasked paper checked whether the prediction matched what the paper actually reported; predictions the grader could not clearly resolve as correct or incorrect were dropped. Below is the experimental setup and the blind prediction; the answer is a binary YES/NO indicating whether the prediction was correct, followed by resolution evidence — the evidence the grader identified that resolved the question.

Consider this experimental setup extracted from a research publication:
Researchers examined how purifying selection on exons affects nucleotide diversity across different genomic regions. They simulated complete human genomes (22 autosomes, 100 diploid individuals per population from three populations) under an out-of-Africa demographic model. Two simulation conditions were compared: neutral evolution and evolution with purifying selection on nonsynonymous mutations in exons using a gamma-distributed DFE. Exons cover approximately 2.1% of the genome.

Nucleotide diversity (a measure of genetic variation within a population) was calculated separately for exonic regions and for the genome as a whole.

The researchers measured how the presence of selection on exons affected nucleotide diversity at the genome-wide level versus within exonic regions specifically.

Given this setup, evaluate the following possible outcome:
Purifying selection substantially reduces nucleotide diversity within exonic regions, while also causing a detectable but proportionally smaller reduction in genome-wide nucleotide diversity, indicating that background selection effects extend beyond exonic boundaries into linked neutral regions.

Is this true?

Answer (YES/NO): YES